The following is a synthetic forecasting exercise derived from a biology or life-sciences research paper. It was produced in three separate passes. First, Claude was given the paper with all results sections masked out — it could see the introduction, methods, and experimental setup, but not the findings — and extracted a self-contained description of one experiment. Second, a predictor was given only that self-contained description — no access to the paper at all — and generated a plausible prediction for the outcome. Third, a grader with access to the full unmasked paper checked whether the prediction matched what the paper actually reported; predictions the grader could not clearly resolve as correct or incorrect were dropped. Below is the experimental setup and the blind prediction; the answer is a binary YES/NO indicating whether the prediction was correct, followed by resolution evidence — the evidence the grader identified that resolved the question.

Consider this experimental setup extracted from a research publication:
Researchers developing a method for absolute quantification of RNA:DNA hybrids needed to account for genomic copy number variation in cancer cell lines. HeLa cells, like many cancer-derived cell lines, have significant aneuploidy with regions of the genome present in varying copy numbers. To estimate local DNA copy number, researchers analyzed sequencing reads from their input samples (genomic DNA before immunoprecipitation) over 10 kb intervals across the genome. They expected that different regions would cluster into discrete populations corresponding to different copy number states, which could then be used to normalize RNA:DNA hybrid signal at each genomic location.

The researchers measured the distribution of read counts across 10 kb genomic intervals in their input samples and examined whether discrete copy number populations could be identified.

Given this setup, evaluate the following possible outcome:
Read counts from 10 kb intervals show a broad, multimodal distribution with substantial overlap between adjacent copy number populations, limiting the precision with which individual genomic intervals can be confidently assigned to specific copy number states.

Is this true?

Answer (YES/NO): NO